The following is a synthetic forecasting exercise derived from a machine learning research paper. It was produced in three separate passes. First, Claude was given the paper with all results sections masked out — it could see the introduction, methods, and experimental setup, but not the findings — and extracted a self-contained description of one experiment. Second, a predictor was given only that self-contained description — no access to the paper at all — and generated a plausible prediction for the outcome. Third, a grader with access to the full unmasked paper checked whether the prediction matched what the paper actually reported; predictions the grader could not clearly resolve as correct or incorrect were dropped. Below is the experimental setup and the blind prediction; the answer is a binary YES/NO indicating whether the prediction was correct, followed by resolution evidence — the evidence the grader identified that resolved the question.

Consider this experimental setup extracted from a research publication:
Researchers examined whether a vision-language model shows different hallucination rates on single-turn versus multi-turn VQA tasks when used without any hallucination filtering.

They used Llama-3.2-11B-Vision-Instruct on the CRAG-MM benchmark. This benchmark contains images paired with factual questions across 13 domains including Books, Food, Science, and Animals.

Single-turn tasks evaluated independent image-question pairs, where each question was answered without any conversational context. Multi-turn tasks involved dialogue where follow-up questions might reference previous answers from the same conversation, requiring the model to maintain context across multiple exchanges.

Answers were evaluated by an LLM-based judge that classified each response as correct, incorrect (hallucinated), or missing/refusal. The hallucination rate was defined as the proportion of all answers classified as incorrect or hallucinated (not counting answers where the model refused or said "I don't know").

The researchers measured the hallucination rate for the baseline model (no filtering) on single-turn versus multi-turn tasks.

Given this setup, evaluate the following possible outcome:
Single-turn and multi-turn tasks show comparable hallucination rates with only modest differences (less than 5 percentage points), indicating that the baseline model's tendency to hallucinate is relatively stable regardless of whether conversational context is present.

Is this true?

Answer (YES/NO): NO